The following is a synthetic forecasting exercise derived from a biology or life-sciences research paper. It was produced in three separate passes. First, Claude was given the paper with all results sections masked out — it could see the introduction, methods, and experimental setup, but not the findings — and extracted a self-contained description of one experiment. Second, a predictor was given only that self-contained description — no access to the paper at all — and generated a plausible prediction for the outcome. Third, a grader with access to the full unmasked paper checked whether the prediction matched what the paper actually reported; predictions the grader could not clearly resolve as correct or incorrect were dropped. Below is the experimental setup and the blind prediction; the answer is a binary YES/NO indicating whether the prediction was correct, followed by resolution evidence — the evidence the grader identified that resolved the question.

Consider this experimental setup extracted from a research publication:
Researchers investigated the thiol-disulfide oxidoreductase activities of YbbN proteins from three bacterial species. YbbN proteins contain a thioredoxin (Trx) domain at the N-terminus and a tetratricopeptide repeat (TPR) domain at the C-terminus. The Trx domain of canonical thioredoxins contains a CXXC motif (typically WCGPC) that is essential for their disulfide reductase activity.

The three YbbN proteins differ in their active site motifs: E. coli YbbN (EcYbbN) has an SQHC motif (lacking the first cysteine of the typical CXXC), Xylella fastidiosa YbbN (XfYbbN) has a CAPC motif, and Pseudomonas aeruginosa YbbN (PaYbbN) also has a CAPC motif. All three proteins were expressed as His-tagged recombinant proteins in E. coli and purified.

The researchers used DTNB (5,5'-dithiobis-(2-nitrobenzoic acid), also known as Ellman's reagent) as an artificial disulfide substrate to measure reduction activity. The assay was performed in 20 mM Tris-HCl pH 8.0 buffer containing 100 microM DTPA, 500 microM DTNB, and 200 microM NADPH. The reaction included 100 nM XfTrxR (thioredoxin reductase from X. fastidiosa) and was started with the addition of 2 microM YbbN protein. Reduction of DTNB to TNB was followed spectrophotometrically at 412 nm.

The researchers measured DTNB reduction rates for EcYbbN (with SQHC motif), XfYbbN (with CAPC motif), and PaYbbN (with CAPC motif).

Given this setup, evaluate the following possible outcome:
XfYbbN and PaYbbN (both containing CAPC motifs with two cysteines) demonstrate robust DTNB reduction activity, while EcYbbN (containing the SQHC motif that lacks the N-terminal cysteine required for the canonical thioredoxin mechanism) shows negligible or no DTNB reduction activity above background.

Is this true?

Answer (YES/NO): NO